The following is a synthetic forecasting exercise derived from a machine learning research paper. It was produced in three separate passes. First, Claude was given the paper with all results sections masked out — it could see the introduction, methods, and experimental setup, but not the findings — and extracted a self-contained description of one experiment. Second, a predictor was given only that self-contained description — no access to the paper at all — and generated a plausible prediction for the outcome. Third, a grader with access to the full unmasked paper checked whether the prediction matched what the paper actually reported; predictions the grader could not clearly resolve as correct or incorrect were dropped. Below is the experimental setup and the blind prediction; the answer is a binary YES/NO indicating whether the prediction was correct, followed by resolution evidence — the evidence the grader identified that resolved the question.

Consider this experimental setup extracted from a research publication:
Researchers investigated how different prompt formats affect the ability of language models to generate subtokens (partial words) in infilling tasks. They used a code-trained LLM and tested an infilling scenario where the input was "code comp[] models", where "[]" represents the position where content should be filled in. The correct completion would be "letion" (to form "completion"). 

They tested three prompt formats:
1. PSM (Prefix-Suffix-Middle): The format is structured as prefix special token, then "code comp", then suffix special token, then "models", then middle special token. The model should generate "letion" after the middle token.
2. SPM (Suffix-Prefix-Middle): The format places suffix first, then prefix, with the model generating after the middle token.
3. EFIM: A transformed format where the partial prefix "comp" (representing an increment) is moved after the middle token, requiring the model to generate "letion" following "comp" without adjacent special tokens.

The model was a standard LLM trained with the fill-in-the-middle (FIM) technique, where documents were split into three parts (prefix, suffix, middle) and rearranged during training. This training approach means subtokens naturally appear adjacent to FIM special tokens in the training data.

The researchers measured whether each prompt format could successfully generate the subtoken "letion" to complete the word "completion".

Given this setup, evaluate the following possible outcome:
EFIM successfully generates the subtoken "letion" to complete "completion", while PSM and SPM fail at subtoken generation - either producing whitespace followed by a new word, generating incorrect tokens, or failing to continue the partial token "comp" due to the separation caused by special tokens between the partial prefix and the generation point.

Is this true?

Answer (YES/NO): NO